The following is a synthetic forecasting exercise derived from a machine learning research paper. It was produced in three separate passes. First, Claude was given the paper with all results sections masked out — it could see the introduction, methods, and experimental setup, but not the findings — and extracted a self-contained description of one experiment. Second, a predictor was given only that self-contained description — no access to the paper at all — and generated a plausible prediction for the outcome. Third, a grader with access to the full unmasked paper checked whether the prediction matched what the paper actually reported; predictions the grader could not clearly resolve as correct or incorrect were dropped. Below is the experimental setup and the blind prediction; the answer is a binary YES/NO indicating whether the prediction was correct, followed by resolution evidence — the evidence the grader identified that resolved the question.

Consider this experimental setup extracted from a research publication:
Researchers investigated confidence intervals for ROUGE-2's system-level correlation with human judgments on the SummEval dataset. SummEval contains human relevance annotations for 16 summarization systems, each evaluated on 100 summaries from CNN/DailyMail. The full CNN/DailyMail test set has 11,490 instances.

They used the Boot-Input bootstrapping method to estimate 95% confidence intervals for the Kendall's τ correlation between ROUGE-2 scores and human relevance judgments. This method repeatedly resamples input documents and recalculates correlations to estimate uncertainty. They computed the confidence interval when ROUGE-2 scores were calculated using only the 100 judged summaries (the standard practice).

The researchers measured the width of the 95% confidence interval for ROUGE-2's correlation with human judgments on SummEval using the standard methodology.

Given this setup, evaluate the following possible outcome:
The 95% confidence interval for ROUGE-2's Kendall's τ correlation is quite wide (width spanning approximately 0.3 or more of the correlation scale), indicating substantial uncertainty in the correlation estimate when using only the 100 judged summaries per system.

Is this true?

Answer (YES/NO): YES